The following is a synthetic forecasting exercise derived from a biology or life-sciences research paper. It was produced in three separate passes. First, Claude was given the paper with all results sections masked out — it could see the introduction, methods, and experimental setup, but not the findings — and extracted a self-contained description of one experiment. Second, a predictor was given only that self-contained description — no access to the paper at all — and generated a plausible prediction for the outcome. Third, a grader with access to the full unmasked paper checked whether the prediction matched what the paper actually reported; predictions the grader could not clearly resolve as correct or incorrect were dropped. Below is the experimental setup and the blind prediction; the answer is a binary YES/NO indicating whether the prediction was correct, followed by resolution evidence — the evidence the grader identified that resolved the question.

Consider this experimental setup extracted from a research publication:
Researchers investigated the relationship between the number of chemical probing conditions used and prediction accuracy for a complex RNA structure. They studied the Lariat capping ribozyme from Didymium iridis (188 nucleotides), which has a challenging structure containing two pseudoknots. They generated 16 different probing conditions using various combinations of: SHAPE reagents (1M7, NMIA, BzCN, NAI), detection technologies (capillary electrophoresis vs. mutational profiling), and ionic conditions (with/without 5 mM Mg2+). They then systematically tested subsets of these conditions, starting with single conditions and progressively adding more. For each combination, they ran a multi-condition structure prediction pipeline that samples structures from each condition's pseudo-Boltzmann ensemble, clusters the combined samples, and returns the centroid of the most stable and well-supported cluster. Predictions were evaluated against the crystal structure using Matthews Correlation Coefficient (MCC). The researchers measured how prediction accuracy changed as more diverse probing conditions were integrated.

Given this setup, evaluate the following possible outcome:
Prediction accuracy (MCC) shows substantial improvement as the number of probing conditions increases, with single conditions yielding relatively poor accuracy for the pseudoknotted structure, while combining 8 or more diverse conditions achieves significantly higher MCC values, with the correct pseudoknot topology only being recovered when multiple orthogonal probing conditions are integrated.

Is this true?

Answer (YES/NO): NO